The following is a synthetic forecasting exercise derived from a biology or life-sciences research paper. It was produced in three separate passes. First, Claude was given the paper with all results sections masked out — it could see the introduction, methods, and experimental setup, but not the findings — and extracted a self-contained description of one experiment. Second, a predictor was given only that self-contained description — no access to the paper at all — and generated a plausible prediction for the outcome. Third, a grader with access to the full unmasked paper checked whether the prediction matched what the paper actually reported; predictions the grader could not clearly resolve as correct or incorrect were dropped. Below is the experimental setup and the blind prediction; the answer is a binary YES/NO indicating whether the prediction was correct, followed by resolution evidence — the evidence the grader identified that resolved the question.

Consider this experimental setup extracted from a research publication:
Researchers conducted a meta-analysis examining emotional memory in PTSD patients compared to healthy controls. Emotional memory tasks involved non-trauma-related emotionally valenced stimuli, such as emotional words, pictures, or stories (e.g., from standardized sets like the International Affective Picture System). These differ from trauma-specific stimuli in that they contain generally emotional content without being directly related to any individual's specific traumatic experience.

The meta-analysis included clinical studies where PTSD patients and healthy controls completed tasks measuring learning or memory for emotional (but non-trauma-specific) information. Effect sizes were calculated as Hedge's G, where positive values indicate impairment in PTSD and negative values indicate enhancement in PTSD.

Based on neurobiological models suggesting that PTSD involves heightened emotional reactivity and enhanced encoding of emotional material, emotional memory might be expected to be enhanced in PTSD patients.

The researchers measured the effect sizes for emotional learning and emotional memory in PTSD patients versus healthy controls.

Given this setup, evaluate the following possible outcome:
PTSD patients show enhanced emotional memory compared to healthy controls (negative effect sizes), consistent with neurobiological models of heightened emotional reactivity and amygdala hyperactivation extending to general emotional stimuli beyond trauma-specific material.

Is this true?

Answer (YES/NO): NO